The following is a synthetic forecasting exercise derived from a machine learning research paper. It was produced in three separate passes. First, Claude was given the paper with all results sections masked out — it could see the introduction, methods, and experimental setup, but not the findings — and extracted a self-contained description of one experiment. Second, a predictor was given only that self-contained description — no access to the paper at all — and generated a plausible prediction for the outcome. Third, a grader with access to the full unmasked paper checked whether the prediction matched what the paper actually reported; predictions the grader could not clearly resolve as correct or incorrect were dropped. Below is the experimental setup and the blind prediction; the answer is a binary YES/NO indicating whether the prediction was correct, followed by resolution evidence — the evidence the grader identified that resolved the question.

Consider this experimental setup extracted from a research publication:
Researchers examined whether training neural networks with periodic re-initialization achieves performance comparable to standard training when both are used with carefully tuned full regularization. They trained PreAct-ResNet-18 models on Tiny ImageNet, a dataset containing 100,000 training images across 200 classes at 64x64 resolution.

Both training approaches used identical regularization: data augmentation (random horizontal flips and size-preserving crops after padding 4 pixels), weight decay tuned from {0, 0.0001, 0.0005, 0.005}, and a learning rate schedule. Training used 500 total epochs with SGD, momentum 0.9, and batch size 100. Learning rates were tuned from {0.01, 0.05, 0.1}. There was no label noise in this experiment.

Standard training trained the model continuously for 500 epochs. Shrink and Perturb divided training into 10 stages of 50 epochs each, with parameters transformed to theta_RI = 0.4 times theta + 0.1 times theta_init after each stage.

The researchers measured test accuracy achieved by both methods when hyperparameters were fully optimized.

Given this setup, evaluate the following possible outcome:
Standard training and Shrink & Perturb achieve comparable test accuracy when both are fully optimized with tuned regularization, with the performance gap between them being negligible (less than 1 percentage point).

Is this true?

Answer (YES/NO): YES